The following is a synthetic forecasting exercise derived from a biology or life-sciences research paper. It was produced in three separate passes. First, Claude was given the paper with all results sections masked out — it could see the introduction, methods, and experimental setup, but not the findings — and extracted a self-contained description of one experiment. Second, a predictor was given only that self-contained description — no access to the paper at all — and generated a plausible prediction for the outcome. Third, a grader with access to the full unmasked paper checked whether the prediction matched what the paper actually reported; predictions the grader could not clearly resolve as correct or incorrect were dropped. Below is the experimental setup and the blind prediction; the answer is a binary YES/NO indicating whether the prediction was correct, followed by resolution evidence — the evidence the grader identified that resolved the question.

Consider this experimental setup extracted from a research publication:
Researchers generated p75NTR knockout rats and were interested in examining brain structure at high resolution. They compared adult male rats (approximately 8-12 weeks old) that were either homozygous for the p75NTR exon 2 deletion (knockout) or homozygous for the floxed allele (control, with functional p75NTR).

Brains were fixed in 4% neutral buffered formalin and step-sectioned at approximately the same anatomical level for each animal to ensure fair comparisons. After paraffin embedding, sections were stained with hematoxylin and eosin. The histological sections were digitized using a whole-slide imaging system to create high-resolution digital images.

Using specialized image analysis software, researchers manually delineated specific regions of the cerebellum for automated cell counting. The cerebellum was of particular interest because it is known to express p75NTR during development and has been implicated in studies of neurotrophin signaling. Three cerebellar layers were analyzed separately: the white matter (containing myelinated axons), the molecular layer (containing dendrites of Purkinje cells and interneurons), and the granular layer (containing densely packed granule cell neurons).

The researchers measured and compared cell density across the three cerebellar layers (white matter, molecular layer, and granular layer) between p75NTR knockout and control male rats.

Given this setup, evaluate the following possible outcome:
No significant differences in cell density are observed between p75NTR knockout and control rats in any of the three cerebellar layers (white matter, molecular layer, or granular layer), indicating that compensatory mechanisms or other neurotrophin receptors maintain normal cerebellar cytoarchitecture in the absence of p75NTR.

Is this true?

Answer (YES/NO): YES